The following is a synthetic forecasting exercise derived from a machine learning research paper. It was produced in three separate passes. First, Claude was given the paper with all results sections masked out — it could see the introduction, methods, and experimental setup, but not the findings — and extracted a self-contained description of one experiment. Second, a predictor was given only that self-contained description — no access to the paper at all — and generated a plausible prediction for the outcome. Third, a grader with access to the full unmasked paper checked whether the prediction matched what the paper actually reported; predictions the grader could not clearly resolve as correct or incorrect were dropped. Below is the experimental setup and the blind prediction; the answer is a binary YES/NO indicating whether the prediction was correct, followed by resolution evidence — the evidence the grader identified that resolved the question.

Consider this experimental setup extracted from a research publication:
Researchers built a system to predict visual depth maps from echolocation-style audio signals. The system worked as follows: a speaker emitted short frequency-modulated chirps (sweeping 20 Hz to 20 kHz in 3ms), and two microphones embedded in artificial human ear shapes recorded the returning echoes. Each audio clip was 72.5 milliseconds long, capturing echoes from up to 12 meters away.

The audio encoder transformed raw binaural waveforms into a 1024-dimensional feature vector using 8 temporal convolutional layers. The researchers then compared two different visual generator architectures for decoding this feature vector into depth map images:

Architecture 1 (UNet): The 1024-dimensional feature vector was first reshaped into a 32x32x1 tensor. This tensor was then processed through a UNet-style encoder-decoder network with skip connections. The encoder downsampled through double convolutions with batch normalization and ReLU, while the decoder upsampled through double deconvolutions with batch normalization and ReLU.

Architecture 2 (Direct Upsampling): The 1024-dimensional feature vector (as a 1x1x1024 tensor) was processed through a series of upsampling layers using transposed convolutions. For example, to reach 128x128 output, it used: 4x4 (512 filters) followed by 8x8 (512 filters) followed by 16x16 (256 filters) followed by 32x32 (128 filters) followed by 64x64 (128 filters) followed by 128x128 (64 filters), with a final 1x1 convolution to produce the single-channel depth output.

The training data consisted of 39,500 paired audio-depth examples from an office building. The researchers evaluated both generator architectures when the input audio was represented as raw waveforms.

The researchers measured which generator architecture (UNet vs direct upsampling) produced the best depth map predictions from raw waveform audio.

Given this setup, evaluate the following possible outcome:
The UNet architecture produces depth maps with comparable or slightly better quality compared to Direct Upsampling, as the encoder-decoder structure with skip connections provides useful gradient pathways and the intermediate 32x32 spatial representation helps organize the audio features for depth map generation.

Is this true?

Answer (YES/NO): NO